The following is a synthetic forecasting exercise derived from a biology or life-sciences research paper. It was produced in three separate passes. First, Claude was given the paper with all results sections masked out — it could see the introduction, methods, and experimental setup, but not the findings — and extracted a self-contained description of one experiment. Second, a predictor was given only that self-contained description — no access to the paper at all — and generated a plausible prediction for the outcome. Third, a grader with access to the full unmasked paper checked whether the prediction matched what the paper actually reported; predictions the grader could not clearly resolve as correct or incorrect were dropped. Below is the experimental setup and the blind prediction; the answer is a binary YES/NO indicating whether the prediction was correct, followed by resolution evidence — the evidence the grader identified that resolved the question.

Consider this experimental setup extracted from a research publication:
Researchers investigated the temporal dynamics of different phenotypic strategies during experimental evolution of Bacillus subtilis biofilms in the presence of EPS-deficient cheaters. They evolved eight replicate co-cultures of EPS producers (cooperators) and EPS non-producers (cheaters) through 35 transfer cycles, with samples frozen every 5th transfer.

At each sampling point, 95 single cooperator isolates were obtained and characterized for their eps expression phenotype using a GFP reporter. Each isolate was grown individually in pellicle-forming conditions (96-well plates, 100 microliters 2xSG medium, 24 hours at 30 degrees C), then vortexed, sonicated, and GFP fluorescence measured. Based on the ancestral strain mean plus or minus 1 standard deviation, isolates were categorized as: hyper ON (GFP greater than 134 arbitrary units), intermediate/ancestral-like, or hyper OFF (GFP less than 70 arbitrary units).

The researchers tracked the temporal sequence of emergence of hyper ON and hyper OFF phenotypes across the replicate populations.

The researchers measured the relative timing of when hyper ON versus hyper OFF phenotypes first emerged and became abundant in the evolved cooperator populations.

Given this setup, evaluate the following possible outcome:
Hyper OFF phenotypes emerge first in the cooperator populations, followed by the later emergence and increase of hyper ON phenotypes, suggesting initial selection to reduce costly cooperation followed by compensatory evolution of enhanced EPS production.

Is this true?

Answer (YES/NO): NO